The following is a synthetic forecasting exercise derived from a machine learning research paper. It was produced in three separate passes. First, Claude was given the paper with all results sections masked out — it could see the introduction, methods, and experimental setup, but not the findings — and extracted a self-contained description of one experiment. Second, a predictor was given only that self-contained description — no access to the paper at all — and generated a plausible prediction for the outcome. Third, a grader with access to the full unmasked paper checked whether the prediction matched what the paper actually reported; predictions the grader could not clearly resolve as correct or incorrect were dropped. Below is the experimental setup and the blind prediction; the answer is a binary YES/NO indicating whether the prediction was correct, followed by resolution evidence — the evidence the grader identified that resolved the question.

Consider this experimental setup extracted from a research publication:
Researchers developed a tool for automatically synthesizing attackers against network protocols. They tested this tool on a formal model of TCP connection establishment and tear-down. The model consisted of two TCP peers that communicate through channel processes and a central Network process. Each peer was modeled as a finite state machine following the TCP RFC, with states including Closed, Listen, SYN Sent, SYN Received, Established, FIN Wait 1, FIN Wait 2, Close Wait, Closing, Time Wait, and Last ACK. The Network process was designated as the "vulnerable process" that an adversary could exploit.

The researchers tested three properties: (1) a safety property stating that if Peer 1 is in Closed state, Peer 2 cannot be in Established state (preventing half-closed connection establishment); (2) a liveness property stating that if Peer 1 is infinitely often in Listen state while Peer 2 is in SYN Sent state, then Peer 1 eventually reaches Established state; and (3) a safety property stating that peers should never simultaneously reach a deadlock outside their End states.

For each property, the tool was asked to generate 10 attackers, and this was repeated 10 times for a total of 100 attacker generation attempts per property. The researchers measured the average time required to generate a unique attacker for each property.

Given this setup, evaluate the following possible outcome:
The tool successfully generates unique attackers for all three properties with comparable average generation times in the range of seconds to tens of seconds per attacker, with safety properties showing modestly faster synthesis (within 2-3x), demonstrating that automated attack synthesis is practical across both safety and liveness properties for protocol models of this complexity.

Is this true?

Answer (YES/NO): NO